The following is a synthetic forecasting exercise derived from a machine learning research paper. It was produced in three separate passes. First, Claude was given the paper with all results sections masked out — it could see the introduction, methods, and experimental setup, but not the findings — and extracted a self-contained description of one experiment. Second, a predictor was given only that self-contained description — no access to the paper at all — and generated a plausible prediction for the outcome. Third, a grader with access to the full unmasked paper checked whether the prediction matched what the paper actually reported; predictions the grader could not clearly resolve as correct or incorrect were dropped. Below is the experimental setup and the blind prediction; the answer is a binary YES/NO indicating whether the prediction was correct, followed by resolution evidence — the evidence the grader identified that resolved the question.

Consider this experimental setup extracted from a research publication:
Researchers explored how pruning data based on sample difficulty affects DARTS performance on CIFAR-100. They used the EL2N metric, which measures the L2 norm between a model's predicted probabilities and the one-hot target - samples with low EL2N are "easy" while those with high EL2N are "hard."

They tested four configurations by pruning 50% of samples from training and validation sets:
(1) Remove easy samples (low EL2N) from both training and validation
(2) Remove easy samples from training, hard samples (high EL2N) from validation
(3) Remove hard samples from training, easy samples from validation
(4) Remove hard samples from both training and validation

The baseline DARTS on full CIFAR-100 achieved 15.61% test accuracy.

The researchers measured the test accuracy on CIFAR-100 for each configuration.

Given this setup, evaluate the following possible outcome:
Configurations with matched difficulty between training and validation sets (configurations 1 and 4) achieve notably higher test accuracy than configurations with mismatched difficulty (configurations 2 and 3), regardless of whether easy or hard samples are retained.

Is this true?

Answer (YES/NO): NO